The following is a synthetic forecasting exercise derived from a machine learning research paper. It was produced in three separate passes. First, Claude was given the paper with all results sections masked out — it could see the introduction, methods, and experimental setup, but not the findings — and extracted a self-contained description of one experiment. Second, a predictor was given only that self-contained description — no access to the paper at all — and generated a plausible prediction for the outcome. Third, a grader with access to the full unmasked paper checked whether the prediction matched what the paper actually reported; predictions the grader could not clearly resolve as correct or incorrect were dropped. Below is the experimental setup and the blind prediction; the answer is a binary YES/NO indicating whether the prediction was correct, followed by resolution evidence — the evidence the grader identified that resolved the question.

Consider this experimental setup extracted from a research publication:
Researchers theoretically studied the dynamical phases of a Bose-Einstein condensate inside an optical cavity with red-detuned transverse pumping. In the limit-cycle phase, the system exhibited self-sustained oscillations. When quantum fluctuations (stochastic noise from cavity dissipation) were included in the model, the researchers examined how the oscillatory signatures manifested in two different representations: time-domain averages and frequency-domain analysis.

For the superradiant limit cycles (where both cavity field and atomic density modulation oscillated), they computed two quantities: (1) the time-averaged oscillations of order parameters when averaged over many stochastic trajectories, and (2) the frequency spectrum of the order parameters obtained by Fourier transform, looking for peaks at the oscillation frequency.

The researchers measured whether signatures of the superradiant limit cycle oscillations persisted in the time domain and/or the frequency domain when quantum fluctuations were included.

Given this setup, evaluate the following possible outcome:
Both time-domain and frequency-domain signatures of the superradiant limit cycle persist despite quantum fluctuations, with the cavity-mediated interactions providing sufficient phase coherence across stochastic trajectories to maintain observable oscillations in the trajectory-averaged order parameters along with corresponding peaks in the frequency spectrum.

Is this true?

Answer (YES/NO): NO